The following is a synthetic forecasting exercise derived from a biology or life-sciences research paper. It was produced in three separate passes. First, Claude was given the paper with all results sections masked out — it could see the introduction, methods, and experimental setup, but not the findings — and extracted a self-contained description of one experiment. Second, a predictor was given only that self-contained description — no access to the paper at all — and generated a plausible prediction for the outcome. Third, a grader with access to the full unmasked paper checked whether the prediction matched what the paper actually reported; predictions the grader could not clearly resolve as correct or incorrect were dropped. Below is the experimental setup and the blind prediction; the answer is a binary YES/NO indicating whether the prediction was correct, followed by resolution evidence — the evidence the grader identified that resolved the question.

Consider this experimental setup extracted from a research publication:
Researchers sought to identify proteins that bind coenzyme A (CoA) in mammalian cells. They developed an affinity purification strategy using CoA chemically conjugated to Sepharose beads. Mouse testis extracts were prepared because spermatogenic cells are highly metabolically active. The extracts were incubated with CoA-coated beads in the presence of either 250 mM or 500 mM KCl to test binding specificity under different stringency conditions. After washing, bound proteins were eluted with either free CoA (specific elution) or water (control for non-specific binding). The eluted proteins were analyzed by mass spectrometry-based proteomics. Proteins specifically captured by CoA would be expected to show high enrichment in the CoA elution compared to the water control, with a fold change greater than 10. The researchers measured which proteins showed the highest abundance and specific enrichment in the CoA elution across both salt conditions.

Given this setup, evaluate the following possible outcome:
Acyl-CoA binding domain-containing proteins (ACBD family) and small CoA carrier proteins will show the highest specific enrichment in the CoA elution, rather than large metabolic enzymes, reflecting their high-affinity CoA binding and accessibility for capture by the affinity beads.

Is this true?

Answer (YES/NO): NO